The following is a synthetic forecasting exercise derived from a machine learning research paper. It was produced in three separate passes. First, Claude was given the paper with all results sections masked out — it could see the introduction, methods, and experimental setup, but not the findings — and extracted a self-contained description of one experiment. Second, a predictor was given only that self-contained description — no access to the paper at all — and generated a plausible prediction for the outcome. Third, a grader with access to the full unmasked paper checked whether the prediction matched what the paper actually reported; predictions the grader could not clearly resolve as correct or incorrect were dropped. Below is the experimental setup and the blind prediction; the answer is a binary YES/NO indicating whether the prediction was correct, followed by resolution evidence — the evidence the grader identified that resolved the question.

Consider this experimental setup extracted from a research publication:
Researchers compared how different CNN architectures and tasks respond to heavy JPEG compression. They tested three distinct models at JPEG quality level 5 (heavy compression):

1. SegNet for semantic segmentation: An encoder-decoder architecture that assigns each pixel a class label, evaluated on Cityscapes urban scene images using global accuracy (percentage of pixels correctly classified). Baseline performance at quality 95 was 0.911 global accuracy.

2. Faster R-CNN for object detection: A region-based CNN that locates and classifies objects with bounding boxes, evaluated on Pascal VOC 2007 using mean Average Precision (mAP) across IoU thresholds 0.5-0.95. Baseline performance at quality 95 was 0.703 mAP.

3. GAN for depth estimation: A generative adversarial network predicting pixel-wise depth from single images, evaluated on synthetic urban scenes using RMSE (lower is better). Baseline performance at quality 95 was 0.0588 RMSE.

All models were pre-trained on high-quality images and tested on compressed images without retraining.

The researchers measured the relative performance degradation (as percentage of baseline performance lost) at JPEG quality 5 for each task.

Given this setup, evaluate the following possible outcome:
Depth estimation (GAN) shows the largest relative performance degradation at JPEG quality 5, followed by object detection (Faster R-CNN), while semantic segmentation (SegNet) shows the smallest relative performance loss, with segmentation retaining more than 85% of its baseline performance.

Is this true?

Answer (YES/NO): NO